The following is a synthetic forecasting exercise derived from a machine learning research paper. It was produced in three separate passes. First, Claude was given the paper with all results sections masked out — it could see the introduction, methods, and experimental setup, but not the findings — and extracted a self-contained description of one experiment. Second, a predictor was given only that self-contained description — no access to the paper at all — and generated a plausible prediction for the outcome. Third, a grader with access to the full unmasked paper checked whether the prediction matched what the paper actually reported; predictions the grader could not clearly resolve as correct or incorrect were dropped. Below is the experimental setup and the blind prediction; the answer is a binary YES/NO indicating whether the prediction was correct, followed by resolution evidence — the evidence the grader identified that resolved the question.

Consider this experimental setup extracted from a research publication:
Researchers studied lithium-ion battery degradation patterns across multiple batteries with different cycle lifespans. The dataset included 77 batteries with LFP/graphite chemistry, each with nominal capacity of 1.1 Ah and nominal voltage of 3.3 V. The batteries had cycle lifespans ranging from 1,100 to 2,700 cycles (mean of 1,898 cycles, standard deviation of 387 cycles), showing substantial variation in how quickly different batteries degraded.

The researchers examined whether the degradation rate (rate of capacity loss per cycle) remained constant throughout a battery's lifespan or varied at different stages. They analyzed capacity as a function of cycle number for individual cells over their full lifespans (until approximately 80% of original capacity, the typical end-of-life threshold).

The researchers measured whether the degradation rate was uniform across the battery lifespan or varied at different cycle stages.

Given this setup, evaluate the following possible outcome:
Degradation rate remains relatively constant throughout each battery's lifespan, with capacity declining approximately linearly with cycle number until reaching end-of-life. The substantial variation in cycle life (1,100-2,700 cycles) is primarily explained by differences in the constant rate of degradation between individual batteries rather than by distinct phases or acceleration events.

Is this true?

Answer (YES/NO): NO